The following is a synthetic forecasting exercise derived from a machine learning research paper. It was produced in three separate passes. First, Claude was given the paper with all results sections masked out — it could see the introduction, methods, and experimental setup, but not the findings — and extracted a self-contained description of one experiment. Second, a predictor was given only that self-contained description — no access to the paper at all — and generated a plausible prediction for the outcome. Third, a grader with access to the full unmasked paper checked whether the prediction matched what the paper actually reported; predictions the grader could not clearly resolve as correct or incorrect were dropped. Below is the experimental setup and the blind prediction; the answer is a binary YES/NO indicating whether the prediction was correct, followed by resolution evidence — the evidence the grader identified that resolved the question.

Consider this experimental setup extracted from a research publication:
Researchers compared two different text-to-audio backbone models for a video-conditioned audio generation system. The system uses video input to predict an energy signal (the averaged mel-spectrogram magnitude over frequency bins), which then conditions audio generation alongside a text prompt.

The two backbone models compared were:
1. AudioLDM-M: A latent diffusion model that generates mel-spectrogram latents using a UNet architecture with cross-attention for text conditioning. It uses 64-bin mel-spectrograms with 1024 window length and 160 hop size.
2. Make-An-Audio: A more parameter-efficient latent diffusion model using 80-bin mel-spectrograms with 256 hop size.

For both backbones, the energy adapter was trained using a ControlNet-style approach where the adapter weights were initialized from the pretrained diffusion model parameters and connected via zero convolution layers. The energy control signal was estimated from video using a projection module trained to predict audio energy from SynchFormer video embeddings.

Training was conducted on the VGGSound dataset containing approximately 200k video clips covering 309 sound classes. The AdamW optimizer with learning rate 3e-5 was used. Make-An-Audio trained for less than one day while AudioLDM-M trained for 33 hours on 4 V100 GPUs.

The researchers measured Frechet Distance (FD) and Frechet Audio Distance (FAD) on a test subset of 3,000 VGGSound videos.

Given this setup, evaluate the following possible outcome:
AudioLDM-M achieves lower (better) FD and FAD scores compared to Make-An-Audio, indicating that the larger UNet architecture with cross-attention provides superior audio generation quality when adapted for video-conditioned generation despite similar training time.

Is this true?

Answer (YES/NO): NO